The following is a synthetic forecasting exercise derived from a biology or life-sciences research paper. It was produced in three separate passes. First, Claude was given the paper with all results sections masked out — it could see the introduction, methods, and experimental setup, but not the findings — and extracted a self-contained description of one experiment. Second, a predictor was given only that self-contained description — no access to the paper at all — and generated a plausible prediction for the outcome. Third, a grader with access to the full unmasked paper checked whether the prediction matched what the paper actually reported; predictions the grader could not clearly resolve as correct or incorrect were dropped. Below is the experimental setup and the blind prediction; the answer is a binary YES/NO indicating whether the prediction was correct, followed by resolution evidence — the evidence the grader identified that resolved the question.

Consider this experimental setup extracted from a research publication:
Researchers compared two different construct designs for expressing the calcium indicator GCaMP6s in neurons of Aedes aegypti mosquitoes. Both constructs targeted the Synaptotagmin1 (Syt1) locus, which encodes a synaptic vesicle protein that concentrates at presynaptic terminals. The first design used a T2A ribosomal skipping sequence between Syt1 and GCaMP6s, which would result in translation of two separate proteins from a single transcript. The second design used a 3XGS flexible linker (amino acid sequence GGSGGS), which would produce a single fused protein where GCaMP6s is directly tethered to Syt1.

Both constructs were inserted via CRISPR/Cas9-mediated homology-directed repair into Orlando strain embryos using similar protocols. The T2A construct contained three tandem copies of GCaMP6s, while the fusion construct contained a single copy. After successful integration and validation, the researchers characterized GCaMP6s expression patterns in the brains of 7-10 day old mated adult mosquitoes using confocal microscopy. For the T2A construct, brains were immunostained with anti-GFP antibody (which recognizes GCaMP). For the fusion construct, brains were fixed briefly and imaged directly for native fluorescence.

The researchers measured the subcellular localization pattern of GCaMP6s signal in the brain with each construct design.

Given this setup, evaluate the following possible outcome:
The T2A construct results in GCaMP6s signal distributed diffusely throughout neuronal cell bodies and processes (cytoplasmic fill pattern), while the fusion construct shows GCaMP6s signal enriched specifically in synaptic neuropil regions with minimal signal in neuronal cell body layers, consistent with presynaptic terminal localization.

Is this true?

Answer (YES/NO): YES